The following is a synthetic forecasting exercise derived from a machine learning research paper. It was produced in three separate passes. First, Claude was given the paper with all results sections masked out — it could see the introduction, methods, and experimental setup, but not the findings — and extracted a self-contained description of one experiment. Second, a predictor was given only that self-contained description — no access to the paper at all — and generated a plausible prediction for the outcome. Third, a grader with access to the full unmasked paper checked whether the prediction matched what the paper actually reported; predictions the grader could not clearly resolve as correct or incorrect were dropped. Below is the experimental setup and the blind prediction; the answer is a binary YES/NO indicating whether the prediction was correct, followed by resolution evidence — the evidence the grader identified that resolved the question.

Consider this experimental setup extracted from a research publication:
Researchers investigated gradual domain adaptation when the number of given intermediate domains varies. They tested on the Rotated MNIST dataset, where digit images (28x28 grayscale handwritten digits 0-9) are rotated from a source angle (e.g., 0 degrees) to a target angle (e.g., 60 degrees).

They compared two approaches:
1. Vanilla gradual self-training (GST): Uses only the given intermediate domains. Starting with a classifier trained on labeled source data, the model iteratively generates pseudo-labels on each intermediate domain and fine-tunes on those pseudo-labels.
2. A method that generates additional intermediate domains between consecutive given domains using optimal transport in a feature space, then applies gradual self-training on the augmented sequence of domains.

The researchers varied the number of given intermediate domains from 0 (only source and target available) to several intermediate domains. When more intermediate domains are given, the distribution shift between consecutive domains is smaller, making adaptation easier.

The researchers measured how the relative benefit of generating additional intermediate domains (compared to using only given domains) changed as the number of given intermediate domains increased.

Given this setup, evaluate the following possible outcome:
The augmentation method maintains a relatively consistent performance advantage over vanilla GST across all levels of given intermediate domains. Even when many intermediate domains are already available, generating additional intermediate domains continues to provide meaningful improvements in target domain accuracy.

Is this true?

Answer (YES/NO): NO